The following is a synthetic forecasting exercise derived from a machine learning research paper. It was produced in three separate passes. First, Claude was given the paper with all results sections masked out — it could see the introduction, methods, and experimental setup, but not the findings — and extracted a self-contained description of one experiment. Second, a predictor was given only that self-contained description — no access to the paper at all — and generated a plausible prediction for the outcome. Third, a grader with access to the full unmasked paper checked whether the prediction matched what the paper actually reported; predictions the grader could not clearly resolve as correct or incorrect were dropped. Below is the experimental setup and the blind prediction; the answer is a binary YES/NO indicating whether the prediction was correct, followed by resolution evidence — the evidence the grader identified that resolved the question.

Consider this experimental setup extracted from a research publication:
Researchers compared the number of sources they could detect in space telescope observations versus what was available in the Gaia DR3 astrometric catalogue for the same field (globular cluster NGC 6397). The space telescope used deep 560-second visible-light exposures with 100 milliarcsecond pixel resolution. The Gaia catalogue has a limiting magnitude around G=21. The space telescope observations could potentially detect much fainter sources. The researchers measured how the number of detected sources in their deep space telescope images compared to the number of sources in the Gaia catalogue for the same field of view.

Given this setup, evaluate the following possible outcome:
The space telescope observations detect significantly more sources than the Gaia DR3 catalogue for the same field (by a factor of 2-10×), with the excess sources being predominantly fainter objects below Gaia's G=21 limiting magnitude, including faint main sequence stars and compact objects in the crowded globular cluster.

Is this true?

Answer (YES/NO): YES